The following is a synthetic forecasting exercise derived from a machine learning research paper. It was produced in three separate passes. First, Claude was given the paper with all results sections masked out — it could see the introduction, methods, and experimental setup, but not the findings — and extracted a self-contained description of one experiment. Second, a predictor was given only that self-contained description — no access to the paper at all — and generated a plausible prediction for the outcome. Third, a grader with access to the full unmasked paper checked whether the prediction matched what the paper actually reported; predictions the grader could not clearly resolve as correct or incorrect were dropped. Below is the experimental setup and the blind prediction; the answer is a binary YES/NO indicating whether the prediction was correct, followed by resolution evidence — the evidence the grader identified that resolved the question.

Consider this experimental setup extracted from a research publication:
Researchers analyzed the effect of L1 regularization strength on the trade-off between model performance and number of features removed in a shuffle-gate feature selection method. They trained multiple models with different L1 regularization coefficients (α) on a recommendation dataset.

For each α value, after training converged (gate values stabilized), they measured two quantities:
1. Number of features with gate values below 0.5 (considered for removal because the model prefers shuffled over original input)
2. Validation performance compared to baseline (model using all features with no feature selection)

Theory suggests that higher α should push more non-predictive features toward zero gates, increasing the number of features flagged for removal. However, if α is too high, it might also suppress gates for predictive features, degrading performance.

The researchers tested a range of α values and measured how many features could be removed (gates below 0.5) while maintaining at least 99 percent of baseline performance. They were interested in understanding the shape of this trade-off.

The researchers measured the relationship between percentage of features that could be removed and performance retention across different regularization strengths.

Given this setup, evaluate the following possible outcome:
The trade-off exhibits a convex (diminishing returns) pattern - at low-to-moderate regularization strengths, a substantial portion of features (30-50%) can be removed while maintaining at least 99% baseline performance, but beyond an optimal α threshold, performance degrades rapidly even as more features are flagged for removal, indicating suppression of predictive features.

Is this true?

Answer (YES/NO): NO